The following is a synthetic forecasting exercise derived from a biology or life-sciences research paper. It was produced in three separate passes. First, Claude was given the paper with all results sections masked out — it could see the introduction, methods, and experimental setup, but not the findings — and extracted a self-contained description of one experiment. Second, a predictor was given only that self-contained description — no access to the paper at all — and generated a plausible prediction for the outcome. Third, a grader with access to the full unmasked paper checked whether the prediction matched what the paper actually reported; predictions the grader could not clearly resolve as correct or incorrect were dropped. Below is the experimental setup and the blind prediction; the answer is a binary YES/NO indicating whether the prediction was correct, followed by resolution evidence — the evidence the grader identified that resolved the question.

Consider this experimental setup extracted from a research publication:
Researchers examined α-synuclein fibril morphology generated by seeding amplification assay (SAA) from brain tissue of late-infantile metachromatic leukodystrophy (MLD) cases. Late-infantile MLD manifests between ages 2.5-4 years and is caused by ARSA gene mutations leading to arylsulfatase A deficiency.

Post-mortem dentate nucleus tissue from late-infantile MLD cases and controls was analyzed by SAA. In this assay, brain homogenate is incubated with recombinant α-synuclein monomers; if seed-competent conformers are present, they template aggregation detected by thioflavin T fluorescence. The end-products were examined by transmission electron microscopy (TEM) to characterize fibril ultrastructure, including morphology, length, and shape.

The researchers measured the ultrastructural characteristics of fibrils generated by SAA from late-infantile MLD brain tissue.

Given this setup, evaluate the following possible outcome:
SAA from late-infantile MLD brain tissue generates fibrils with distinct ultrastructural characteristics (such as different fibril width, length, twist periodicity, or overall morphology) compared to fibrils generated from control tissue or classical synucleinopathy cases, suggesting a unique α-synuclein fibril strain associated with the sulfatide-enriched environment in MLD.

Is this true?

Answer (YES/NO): NO